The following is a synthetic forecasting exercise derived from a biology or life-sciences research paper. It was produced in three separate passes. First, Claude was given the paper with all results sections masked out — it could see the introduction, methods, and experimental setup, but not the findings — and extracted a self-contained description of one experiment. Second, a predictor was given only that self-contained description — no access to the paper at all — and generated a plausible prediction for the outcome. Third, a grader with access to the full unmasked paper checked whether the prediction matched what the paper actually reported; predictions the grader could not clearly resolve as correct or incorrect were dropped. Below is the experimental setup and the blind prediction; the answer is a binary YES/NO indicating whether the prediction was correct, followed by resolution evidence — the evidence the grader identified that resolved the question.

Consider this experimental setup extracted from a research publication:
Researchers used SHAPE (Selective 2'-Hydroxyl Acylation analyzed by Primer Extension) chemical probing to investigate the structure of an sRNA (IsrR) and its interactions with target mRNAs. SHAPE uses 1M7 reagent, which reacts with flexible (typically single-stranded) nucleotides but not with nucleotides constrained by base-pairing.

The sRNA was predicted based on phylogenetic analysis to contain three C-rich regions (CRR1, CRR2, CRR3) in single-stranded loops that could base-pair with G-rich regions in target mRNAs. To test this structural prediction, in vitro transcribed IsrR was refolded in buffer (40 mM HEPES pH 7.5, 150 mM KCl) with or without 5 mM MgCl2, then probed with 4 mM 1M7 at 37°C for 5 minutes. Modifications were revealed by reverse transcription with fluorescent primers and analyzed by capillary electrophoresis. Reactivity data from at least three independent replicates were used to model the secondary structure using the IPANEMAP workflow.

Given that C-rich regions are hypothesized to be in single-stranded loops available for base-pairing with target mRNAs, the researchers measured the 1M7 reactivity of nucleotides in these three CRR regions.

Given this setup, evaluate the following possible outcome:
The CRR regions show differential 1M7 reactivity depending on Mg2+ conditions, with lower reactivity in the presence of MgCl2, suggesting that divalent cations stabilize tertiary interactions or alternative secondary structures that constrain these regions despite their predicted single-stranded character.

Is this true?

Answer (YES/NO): NO